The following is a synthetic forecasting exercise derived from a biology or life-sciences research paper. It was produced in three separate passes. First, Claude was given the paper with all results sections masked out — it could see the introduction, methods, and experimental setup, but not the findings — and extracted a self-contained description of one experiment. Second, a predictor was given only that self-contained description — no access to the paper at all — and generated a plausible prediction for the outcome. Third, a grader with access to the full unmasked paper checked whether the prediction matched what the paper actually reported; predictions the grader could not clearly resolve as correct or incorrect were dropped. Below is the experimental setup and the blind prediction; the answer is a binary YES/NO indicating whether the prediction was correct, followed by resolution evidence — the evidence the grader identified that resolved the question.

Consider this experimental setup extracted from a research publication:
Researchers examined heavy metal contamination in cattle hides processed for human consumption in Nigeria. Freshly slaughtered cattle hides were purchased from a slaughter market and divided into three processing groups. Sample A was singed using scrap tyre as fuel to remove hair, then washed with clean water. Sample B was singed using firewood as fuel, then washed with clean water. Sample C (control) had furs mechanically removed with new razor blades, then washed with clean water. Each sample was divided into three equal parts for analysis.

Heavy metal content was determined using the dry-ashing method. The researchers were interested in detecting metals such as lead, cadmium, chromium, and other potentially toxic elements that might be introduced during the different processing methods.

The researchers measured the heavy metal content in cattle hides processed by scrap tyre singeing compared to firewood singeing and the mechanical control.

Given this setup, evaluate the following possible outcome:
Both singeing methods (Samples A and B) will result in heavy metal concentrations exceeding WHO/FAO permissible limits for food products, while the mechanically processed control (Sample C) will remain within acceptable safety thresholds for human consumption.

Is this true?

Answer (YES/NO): NO